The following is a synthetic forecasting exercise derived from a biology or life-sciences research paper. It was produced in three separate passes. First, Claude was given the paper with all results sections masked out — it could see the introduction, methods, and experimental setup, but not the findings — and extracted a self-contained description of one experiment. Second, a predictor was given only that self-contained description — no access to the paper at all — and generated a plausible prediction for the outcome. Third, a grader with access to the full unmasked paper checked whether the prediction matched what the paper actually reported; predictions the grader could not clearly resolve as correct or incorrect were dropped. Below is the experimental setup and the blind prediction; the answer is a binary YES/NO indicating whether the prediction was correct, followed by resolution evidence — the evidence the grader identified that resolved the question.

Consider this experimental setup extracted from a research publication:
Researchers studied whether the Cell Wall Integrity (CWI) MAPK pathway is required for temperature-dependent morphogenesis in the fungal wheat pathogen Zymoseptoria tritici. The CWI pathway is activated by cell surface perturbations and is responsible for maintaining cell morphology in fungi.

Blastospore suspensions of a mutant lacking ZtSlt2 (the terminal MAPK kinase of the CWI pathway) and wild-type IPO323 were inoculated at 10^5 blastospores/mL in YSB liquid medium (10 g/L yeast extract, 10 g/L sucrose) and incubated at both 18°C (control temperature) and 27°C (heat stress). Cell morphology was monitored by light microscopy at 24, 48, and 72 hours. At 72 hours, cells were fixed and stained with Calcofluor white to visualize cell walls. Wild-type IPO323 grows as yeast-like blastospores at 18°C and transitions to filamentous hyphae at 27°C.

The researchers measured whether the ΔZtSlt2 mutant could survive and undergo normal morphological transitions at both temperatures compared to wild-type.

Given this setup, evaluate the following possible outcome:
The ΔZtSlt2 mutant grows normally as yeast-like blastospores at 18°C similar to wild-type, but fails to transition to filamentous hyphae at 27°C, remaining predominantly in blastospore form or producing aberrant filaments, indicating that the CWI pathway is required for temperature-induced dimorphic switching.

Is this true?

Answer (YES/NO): NO